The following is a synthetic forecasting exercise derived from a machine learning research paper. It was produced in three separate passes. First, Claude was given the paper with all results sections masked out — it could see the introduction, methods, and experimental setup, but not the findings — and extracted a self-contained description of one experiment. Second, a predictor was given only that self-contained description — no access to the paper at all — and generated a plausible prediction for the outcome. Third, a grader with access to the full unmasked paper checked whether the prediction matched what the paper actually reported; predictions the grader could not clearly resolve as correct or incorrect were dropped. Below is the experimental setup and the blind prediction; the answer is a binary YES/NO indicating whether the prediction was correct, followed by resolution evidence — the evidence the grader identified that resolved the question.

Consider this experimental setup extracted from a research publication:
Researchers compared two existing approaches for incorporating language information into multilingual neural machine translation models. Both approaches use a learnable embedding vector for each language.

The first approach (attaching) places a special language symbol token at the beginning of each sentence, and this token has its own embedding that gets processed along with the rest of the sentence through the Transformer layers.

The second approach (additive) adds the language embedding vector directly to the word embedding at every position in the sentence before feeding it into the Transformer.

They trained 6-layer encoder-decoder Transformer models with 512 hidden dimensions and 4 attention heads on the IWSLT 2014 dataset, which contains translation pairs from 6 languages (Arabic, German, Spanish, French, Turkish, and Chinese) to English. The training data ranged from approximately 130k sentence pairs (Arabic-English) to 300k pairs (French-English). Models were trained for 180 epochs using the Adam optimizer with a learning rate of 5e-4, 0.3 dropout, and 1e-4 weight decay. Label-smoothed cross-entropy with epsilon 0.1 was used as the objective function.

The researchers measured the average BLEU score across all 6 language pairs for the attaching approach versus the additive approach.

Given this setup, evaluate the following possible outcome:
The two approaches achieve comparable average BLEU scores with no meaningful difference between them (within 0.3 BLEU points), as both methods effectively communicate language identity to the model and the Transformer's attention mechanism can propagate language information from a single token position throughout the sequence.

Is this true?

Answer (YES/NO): YES